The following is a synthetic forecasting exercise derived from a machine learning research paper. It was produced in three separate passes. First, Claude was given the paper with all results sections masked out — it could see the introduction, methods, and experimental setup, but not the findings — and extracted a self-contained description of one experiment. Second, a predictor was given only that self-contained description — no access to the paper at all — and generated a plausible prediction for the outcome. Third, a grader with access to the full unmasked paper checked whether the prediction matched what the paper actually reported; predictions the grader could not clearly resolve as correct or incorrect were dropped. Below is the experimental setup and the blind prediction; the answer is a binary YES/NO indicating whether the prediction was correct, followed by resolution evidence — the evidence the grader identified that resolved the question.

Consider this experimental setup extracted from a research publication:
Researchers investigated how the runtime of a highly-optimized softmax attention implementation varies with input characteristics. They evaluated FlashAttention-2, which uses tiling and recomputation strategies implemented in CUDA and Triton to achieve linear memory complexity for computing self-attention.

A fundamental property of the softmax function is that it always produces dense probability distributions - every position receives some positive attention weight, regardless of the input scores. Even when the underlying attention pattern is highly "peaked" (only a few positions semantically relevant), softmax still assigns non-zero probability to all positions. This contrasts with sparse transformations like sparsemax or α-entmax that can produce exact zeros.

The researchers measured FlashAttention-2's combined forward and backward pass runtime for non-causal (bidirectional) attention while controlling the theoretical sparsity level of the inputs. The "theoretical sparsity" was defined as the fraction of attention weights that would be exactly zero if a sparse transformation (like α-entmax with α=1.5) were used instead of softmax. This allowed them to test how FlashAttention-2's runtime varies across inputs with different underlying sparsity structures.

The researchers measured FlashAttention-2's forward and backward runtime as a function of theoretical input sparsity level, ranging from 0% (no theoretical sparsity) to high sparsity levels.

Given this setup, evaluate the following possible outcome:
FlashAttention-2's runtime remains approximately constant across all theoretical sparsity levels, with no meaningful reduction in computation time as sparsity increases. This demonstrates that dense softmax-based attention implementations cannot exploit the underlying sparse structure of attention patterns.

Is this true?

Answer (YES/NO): YES